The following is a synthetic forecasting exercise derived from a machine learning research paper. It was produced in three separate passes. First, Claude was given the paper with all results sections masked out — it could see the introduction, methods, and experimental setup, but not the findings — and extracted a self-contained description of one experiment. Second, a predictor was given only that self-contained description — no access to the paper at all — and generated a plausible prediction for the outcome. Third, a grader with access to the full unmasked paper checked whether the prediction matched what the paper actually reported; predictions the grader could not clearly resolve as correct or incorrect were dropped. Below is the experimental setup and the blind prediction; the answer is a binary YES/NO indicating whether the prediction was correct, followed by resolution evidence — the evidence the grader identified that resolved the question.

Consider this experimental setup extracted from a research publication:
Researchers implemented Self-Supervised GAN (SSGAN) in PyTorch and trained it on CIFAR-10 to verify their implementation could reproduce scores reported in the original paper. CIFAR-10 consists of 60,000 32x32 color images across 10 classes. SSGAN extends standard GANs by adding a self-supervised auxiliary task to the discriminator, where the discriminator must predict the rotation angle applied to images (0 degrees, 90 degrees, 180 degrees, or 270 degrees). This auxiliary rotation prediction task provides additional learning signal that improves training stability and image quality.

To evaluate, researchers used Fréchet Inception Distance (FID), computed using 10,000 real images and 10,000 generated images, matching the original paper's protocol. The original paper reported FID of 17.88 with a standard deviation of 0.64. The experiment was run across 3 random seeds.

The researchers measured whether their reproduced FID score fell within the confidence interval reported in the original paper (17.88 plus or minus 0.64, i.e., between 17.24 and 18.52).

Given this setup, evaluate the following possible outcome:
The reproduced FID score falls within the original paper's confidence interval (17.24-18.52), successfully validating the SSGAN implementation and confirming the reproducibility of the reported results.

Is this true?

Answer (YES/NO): YES